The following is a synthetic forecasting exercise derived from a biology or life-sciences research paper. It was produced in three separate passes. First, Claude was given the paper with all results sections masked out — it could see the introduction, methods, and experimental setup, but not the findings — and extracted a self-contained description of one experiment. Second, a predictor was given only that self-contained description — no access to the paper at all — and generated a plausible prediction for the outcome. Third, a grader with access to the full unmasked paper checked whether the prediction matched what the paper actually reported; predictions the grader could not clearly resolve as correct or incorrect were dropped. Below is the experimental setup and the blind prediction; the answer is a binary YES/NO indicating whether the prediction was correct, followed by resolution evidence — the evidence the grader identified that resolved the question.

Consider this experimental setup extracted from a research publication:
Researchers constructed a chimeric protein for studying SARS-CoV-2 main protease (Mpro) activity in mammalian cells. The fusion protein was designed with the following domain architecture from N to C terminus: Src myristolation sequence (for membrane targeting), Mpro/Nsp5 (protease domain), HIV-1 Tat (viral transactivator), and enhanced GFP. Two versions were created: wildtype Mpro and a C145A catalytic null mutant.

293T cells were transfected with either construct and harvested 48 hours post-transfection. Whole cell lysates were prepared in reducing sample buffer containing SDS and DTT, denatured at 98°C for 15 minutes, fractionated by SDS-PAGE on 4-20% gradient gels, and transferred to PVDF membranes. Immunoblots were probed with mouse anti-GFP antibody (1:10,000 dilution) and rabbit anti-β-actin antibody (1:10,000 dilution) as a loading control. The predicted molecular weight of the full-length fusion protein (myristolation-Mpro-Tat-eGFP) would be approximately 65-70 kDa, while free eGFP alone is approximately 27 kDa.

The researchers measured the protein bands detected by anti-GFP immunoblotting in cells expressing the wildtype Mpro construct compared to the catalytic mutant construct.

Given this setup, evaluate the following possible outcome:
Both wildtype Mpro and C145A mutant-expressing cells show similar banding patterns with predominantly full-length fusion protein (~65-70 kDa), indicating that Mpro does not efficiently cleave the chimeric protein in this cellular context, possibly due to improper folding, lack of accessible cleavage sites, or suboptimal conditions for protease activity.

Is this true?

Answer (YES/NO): NO